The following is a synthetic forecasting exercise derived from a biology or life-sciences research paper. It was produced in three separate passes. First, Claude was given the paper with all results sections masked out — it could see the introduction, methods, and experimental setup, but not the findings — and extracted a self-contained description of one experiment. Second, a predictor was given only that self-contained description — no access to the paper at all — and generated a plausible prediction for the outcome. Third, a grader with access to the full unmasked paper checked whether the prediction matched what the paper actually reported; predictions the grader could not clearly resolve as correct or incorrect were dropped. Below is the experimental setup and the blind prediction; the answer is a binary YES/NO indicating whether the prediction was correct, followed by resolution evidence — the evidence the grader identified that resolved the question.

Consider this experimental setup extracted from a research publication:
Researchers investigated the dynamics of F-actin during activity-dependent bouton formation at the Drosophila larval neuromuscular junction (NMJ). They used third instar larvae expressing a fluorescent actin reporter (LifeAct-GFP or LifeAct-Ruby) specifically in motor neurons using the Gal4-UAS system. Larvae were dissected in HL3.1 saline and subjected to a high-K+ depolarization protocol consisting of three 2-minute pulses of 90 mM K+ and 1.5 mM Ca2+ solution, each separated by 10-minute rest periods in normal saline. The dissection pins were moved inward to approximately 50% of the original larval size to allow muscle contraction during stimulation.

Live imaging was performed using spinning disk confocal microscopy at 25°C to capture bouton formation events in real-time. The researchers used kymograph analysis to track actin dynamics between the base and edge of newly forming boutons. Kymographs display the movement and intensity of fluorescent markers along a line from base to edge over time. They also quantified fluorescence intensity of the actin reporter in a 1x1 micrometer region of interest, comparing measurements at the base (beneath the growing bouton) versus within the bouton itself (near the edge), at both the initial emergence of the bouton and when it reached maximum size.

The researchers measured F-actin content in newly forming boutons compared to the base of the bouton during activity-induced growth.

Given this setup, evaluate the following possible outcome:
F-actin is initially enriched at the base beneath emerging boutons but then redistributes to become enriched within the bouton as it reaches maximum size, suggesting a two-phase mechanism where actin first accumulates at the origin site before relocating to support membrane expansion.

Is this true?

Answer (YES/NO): NO